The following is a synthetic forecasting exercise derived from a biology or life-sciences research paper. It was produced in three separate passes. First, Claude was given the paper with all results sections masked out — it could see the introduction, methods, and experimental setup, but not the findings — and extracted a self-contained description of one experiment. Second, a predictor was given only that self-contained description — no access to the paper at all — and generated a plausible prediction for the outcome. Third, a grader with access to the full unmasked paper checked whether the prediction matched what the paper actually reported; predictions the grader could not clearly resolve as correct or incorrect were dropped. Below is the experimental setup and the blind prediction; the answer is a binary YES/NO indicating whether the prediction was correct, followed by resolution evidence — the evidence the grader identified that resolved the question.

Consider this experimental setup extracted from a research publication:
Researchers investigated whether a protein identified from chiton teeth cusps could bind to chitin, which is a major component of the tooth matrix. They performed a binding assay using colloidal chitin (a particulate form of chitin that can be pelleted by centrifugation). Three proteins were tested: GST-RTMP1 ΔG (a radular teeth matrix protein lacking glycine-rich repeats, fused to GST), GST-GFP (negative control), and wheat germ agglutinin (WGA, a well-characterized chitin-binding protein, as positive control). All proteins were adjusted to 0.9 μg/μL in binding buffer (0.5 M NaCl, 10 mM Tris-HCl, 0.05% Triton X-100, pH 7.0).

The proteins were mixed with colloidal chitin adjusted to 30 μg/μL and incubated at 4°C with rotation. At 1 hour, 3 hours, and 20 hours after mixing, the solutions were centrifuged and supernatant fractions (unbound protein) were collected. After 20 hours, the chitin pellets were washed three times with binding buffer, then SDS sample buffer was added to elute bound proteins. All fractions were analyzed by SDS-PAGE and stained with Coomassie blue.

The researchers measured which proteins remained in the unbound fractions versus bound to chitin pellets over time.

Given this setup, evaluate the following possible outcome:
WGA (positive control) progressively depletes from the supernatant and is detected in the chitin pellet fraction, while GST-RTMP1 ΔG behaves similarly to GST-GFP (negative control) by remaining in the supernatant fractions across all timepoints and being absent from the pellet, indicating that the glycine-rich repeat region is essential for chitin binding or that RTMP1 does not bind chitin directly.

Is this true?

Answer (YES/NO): NO